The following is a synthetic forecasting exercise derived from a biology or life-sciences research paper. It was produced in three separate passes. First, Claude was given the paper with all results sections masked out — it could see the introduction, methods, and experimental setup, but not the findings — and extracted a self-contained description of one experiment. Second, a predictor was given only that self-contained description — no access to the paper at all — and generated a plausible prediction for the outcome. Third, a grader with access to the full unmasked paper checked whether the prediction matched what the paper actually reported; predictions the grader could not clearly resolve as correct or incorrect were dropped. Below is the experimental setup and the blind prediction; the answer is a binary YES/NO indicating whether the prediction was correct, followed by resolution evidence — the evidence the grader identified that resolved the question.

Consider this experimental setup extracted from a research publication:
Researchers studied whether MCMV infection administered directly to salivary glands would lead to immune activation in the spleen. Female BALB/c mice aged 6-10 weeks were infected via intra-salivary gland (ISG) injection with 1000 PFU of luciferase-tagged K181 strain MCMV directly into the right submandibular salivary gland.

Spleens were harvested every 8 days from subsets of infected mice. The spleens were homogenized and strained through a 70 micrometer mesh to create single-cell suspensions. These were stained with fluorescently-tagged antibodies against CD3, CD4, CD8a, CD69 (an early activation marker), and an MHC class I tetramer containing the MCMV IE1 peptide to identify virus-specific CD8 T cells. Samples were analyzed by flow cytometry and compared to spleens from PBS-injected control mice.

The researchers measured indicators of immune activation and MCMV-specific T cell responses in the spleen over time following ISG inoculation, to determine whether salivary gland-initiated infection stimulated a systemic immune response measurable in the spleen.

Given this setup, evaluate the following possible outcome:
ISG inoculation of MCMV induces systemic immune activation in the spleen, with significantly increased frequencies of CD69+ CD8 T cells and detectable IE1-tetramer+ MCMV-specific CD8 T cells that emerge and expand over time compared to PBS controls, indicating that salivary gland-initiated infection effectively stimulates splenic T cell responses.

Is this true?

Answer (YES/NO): NO